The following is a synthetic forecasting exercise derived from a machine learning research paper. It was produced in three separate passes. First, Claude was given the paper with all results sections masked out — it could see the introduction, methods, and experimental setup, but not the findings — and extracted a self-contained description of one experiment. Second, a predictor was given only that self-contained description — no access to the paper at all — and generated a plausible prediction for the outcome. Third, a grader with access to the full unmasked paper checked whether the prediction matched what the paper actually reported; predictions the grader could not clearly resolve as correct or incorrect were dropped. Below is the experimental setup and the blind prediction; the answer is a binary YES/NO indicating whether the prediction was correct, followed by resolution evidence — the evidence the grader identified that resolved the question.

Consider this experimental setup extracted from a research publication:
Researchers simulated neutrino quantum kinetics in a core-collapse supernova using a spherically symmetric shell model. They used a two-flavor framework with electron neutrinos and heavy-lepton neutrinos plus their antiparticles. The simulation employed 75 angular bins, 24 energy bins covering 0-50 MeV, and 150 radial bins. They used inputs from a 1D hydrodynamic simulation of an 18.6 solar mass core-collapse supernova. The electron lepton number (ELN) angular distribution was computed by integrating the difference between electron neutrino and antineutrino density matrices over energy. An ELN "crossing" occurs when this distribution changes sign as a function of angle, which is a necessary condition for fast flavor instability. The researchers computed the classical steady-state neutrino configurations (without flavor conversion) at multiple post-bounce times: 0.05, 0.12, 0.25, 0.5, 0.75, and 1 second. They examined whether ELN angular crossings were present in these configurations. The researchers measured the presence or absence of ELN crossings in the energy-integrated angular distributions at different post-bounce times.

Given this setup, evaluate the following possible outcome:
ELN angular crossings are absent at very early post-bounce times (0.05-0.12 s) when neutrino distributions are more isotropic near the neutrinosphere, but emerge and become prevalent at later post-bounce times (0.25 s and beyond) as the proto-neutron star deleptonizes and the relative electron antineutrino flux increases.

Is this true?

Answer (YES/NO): NO